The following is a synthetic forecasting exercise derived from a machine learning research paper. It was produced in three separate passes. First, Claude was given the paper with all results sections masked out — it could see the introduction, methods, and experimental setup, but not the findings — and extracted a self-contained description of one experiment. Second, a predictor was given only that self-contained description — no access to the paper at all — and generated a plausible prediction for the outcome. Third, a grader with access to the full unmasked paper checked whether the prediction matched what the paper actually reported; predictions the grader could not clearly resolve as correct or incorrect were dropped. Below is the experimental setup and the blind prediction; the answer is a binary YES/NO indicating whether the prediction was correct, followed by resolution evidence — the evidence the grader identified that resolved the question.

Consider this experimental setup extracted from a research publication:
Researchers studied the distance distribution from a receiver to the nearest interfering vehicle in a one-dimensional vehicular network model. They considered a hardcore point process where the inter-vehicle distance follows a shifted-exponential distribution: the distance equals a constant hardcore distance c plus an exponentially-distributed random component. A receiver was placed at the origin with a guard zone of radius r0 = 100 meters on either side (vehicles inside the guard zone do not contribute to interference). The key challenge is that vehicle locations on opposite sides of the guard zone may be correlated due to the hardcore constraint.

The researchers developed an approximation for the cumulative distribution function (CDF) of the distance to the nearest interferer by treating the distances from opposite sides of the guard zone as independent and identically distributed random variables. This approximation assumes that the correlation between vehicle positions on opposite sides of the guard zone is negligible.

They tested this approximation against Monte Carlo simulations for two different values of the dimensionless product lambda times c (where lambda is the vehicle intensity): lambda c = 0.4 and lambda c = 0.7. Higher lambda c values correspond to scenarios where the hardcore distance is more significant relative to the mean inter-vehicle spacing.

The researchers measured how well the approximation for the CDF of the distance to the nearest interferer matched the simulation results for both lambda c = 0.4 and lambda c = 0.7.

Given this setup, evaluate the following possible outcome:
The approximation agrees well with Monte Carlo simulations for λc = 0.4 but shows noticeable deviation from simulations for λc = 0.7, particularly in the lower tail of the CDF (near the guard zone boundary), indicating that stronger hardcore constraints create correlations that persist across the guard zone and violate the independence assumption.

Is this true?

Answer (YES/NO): NO